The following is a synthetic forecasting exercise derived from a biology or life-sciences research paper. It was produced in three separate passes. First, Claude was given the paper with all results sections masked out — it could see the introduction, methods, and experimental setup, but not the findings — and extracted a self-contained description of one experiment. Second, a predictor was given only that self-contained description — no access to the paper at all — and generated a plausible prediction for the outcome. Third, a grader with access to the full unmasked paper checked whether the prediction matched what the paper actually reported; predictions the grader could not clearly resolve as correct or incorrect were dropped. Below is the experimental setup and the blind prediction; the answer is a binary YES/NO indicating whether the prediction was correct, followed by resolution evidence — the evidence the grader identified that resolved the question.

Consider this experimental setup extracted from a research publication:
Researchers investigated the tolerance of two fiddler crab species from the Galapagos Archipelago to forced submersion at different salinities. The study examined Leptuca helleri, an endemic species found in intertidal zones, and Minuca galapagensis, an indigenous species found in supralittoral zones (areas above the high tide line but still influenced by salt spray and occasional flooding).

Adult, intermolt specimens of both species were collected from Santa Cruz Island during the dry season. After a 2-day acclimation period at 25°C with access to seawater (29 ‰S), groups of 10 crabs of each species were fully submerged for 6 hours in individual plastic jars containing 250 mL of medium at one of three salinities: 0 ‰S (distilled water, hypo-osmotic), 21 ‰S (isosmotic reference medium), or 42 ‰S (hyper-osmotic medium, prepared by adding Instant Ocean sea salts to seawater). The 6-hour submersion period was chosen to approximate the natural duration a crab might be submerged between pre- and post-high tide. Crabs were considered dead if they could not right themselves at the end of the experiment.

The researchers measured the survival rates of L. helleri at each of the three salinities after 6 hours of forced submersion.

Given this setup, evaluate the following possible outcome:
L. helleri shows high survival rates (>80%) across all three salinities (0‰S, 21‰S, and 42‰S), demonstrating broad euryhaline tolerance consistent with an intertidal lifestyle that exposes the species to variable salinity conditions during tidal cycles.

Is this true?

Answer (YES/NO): NO